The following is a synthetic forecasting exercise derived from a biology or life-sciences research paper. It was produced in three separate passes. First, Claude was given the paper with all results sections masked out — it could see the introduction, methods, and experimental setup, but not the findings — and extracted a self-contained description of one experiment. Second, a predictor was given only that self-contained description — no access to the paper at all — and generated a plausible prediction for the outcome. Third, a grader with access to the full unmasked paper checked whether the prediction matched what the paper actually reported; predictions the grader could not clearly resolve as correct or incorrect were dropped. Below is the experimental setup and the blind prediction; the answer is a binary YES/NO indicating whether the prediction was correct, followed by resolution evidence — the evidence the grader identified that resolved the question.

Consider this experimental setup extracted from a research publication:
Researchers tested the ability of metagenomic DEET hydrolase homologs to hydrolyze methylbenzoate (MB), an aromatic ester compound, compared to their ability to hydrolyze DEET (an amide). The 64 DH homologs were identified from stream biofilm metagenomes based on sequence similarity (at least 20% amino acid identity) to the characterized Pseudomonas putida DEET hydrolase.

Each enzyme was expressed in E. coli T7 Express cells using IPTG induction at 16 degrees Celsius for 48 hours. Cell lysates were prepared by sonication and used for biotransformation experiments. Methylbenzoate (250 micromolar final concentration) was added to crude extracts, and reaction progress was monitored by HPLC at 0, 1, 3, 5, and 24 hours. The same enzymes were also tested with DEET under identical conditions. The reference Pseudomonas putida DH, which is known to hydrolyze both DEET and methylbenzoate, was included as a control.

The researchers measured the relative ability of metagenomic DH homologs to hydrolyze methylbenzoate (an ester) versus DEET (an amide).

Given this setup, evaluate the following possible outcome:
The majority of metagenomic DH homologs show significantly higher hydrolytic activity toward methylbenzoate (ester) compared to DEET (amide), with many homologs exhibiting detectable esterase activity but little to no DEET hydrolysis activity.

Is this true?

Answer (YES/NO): NO